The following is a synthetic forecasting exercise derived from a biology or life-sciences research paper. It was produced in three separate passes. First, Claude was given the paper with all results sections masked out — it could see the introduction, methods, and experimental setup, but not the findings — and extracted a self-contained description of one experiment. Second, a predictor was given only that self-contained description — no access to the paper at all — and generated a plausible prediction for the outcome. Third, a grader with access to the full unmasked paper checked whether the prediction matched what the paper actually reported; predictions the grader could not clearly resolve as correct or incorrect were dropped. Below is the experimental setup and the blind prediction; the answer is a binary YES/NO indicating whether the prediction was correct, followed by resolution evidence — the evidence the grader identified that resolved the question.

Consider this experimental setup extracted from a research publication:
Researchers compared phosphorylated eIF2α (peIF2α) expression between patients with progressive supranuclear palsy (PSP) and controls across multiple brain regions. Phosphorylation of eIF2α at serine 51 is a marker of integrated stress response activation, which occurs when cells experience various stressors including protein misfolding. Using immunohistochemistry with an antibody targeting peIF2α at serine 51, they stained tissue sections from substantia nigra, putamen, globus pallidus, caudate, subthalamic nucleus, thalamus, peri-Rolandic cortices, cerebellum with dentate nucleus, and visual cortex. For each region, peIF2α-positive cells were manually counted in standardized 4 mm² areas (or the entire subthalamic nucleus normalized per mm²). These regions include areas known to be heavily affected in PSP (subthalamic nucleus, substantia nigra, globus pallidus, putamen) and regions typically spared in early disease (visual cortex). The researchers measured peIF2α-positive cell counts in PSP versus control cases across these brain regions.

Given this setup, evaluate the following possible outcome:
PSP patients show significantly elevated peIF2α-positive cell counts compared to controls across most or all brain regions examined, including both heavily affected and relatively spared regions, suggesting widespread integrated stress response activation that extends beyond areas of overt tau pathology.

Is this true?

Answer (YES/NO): NO